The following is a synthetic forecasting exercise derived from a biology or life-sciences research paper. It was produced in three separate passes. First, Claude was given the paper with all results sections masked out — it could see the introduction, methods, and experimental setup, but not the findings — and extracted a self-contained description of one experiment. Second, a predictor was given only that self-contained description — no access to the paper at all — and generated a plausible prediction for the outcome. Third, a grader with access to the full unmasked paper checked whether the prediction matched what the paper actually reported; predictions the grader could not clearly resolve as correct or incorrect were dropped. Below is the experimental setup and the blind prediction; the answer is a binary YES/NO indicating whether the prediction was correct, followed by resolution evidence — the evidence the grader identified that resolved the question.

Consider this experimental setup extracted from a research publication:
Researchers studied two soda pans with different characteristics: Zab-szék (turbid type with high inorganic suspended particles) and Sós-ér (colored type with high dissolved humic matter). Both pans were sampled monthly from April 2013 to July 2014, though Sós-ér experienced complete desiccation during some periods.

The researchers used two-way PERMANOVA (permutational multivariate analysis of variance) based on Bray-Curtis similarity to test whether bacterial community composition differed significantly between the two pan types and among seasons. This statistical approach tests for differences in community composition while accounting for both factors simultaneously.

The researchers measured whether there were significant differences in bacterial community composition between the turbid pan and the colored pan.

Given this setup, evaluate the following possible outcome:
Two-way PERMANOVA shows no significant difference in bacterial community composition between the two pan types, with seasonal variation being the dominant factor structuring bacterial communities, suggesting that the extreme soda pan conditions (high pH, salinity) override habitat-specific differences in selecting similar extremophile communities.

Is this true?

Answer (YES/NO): NO